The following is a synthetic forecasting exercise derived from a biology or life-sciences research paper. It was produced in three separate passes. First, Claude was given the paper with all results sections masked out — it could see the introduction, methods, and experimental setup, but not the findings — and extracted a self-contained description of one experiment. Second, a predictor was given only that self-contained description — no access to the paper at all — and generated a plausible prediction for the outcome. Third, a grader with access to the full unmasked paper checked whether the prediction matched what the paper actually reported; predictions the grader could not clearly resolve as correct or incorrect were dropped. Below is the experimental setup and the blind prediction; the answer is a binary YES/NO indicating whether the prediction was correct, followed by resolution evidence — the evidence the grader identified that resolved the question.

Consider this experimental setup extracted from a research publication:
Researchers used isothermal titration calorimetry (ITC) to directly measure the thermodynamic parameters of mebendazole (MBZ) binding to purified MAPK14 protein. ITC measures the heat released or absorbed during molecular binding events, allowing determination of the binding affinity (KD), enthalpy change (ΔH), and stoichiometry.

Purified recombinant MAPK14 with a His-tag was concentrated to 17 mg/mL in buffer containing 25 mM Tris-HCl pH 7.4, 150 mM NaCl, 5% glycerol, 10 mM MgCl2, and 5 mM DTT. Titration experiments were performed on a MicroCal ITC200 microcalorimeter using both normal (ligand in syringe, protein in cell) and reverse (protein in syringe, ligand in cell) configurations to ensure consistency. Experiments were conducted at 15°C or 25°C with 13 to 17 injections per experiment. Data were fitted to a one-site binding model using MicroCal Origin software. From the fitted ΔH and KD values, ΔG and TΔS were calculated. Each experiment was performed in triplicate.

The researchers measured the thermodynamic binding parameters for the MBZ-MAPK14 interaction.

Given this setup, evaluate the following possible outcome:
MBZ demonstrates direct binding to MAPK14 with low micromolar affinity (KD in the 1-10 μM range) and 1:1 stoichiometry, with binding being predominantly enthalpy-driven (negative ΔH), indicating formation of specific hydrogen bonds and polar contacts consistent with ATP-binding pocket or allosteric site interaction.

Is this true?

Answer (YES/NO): YES